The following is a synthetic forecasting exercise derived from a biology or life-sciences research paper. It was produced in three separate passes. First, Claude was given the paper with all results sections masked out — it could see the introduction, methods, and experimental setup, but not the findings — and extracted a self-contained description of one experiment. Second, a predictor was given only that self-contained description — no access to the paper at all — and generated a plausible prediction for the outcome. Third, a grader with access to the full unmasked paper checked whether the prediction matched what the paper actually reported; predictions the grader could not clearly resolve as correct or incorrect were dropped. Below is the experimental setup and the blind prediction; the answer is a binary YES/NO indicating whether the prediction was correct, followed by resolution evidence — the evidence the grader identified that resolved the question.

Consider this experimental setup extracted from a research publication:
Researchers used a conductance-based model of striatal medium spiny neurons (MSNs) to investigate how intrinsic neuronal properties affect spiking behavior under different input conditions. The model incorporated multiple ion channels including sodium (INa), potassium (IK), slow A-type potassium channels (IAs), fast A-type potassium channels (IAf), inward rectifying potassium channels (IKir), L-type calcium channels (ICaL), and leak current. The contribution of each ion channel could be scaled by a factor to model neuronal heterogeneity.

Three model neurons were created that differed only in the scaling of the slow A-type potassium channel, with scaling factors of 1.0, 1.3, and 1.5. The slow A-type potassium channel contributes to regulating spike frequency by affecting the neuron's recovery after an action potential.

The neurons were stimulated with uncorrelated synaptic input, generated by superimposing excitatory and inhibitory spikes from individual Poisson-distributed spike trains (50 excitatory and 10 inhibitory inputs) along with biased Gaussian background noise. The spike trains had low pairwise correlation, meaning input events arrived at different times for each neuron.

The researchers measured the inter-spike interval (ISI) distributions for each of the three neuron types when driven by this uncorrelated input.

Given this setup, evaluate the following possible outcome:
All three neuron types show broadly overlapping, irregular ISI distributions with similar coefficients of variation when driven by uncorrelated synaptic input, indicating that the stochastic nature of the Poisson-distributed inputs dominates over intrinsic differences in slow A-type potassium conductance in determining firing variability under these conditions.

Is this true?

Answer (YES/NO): NO